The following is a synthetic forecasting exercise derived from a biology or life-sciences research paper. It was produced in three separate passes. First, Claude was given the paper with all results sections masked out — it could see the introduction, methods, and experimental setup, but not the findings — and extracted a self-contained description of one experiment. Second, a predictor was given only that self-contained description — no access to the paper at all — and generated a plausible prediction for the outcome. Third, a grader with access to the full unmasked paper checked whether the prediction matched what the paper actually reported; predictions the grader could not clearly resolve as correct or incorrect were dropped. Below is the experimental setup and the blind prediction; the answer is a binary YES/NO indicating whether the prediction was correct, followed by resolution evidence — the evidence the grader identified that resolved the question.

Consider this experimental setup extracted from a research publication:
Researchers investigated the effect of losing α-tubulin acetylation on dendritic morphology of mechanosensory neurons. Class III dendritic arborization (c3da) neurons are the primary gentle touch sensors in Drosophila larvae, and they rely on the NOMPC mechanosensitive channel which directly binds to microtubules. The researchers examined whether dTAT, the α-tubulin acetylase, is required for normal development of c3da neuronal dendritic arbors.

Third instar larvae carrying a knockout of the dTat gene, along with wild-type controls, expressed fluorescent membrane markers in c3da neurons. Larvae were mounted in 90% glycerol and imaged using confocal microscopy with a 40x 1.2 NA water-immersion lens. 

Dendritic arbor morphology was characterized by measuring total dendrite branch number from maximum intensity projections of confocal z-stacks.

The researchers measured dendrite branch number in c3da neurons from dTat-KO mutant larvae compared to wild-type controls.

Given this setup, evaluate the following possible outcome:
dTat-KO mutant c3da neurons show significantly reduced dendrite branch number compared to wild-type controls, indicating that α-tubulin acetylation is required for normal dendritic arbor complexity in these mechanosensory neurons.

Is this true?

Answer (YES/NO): NO